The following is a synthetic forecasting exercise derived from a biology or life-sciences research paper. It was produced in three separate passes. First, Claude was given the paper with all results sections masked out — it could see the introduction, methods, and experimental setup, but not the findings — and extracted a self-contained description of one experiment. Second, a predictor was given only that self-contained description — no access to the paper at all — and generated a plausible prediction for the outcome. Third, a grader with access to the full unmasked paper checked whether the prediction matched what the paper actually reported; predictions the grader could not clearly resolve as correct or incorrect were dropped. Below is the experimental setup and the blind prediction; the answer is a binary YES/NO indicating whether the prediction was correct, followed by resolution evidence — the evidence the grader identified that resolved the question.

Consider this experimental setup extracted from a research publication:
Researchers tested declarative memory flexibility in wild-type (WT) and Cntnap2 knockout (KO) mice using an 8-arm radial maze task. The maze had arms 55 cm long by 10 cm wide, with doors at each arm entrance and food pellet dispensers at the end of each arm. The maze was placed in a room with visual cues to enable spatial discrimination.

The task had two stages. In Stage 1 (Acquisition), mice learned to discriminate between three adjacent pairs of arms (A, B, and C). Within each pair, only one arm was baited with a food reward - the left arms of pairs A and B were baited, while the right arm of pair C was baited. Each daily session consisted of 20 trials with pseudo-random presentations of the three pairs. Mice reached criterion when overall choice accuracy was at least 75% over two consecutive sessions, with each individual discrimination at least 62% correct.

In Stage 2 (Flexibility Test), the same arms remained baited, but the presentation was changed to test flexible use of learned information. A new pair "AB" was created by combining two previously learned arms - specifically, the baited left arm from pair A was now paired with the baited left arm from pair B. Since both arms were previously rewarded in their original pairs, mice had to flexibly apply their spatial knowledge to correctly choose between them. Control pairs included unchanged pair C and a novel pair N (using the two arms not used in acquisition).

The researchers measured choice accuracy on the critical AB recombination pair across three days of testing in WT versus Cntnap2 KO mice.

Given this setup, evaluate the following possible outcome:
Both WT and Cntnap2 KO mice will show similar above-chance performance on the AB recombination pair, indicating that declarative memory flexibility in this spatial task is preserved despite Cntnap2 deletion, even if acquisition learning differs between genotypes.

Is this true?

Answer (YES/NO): NO